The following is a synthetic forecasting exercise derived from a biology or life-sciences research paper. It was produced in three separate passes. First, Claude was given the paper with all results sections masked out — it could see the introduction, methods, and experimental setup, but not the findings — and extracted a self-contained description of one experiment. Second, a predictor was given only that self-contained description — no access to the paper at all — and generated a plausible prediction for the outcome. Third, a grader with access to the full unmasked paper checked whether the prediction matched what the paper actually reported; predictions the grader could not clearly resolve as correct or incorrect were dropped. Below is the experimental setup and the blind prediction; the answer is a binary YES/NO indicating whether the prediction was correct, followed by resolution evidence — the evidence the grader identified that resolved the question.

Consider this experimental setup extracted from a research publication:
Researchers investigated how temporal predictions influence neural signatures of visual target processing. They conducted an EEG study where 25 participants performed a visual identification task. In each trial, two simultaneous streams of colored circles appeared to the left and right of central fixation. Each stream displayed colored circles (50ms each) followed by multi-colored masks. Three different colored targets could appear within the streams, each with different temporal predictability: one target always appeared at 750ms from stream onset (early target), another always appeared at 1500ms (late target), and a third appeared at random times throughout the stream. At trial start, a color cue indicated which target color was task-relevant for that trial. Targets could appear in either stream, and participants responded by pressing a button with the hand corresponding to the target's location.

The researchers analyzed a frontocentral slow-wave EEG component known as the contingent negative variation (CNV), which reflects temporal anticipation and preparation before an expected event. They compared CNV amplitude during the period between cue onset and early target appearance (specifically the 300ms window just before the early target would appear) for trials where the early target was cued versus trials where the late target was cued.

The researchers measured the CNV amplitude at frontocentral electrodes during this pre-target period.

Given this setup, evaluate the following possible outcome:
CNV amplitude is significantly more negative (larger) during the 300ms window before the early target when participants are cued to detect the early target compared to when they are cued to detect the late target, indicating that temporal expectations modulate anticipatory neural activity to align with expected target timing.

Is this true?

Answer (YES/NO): YES